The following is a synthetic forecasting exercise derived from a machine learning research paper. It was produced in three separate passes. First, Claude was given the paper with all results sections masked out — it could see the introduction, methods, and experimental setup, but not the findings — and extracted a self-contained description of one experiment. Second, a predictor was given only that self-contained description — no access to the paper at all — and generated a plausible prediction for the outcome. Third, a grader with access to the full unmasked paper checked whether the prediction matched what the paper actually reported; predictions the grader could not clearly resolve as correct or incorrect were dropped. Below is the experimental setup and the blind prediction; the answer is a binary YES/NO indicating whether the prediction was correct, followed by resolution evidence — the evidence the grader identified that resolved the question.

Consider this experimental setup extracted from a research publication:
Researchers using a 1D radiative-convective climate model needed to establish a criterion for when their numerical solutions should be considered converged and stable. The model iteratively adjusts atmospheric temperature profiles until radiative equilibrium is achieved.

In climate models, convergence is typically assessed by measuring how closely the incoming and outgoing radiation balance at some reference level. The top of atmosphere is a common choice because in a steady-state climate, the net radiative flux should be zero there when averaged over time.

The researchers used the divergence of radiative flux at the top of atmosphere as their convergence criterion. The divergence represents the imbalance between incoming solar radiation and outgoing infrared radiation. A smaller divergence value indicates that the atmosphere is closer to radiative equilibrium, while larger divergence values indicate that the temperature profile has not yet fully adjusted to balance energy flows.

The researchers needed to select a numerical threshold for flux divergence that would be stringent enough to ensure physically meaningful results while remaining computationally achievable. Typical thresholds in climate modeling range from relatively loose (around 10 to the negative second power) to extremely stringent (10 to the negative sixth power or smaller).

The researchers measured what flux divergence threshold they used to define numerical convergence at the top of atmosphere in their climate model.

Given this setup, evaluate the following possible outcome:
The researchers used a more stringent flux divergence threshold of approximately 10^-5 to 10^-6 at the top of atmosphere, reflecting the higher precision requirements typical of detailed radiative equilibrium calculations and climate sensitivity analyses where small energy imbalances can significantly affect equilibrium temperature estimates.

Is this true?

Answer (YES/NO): NO